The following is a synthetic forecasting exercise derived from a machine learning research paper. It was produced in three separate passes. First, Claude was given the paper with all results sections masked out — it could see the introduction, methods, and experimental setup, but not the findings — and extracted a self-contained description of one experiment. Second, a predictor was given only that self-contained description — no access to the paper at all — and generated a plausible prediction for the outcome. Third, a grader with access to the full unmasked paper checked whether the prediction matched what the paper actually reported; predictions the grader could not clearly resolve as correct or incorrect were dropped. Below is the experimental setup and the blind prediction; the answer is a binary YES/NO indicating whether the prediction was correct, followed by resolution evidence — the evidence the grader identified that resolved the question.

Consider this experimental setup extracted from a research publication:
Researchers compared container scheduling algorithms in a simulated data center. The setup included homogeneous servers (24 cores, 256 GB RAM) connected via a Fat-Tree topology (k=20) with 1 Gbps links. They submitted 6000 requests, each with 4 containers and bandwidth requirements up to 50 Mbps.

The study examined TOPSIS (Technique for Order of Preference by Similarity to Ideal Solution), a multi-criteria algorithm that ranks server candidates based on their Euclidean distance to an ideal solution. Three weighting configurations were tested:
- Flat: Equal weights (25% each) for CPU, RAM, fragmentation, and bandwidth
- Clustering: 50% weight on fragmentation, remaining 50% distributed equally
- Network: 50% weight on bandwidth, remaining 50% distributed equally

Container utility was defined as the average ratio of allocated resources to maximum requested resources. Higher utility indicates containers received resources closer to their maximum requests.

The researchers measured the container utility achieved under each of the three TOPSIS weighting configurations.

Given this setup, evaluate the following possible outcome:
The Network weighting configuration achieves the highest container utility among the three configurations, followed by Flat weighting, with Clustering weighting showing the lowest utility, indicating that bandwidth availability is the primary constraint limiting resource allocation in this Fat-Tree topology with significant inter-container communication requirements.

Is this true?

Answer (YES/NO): NO